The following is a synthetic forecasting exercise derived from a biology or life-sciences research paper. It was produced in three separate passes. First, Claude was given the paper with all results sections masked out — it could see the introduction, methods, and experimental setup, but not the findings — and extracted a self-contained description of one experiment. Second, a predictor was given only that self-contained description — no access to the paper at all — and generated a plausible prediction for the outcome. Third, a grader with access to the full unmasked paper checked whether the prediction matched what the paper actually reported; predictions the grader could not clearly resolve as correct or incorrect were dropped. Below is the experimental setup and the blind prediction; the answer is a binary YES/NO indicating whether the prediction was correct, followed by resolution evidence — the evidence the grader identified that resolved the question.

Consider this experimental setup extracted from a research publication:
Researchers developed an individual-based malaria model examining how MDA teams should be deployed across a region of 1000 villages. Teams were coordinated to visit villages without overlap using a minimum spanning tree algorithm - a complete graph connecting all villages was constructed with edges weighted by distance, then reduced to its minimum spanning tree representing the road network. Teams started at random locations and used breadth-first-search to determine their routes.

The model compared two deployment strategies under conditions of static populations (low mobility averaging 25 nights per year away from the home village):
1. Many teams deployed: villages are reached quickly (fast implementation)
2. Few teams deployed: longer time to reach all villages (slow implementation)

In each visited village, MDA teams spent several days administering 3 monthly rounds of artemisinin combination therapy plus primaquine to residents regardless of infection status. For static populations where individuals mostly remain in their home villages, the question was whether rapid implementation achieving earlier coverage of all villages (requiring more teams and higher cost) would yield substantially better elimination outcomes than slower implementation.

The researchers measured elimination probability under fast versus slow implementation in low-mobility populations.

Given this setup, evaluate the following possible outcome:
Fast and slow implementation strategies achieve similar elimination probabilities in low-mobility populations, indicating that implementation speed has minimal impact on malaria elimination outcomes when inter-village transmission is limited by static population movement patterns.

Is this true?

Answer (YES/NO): NO